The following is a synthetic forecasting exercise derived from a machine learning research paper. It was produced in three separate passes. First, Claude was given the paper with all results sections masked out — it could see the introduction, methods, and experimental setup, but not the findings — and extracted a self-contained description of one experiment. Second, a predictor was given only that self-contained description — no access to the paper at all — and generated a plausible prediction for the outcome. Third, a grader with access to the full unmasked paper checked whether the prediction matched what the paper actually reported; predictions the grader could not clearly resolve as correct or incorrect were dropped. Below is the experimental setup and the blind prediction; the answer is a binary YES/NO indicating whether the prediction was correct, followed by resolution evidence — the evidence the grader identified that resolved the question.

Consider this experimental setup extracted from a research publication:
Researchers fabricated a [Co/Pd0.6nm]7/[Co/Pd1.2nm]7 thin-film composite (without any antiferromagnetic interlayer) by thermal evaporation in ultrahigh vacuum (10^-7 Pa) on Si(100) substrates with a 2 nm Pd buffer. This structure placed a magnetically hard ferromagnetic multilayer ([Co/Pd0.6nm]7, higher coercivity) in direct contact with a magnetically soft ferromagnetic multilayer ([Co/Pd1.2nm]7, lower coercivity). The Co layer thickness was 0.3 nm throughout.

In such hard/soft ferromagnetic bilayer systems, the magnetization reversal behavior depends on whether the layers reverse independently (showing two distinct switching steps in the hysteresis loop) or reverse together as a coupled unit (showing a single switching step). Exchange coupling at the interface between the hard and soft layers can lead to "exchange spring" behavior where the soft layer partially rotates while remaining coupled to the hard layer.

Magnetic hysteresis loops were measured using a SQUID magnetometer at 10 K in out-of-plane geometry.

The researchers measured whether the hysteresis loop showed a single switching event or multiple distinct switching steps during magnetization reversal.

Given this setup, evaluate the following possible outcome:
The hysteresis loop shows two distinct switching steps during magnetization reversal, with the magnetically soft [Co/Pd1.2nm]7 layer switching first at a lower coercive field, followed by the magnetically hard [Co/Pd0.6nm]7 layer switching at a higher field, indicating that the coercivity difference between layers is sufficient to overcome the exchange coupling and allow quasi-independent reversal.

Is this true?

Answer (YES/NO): NO